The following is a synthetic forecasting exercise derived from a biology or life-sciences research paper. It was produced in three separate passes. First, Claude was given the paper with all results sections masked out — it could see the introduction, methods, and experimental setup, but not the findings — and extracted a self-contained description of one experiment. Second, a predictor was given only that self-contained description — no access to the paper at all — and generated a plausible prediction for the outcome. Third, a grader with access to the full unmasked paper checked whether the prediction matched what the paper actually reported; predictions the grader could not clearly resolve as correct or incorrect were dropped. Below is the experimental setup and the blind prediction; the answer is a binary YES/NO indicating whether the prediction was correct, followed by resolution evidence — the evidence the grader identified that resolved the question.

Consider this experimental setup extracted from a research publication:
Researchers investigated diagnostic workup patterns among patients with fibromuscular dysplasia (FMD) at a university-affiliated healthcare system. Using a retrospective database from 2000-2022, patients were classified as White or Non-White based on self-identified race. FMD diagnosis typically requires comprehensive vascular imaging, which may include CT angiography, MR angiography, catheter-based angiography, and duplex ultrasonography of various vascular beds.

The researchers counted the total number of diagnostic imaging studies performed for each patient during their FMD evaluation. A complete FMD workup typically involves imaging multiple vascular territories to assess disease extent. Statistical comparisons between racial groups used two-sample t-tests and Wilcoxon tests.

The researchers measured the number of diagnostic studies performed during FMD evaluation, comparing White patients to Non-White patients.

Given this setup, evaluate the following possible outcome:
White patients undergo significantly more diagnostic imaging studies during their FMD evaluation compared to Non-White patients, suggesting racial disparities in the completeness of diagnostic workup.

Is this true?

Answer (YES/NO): YES